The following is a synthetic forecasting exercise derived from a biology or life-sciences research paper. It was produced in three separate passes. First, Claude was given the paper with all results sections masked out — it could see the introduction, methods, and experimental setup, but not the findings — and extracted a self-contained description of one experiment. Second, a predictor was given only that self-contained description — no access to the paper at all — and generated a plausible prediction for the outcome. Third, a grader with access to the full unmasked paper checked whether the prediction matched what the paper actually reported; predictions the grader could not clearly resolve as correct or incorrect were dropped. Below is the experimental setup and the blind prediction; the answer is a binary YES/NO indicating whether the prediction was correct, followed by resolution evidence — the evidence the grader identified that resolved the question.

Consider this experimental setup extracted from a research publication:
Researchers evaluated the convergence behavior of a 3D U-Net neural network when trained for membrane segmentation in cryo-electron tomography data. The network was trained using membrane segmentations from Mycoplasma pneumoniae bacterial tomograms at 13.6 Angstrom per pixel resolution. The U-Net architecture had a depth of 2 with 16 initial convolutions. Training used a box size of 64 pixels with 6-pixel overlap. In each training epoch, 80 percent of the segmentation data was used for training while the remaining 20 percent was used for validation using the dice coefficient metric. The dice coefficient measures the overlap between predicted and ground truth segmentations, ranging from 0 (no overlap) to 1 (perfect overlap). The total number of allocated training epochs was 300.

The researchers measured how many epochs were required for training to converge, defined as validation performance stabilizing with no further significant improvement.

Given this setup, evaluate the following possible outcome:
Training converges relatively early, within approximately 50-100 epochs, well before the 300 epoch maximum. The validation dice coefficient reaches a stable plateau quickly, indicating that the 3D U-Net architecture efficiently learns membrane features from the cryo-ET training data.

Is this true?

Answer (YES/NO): YES